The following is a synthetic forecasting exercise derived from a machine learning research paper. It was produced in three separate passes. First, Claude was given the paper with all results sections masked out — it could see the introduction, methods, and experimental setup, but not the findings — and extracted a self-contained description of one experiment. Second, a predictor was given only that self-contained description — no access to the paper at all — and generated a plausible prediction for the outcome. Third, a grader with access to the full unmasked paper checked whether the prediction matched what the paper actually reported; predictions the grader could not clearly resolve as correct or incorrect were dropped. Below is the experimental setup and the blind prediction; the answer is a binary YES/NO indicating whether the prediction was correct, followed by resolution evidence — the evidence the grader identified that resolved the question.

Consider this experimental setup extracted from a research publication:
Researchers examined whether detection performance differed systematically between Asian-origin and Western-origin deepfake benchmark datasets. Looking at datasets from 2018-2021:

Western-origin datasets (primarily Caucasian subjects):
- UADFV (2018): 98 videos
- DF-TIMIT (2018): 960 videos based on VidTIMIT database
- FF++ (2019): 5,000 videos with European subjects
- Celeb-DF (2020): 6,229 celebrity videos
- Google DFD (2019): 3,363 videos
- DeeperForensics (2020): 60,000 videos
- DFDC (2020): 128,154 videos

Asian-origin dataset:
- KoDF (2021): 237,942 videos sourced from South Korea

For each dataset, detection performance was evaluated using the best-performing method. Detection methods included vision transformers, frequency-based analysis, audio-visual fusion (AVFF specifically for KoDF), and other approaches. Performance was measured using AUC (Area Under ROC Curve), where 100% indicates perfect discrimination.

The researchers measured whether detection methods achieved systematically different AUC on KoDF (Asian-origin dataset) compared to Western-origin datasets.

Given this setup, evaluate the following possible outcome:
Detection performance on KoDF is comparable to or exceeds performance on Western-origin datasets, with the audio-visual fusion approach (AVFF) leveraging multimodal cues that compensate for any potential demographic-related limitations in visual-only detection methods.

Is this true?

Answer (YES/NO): NO